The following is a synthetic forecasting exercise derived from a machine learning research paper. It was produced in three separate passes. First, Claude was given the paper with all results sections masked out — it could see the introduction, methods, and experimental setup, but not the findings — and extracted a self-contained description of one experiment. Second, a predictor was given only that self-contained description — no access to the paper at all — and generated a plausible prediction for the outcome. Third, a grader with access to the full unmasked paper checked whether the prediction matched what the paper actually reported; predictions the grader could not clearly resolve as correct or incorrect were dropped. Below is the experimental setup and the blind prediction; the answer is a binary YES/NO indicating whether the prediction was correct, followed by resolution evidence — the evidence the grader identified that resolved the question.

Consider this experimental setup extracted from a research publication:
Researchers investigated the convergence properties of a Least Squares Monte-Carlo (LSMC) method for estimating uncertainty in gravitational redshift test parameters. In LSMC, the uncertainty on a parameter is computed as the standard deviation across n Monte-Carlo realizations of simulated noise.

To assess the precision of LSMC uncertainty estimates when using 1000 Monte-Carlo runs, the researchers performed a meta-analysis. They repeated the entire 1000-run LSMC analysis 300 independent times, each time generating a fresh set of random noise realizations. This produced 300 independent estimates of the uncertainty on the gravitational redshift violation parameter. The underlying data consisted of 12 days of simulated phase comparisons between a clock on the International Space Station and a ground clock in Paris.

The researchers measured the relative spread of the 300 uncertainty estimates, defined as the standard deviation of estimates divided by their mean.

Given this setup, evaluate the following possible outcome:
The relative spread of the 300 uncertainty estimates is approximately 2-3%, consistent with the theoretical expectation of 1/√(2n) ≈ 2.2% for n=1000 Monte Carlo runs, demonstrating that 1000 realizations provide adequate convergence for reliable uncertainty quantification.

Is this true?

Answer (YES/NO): YES